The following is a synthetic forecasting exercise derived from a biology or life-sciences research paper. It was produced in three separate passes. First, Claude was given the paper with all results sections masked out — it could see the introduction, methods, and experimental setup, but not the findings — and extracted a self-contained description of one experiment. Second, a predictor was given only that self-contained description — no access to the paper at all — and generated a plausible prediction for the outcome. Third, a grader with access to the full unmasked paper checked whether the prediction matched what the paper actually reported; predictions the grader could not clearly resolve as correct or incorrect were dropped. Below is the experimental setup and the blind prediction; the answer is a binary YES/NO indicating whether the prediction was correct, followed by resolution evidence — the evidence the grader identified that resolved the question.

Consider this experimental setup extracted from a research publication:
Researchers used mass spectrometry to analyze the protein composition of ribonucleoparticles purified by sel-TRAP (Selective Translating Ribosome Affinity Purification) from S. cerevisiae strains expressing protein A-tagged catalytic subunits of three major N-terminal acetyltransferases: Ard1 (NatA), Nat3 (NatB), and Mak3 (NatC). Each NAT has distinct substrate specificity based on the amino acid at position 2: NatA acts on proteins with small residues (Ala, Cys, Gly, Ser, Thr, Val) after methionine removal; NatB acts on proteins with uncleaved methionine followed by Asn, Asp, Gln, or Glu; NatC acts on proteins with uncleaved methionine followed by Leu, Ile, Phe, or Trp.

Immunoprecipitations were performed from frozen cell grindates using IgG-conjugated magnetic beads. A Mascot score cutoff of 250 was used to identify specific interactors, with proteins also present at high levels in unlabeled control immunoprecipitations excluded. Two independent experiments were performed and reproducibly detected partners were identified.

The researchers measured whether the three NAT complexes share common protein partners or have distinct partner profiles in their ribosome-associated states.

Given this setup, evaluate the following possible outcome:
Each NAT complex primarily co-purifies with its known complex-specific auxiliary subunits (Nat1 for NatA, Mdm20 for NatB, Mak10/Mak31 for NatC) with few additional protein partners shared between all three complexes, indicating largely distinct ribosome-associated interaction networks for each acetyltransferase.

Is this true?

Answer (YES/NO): YES